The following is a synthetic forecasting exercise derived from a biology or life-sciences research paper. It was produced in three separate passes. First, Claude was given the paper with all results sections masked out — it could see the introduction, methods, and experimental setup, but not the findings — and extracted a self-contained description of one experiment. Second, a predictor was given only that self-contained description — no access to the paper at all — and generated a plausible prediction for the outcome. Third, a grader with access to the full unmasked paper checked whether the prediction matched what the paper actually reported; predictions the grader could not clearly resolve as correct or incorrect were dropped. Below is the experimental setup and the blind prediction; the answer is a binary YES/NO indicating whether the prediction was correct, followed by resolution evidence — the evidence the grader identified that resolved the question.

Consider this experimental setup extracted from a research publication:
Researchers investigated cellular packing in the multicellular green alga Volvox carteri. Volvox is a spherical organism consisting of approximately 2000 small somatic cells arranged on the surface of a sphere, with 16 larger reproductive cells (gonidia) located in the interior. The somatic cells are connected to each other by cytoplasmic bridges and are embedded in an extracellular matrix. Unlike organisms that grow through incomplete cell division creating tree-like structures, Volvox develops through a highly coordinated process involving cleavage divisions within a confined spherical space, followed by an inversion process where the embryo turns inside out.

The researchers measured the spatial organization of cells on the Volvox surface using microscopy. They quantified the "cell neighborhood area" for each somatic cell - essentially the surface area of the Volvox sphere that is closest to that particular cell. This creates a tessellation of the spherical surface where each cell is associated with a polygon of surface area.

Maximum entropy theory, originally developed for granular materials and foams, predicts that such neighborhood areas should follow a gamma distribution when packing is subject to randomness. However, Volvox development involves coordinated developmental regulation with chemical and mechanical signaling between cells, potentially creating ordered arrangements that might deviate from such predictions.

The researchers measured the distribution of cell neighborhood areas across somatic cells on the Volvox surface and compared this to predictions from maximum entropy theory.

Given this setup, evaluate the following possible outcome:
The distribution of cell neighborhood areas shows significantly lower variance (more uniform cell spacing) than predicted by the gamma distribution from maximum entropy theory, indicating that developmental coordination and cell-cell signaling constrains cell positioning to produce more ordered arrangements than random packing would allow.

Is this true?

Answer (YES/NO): NO